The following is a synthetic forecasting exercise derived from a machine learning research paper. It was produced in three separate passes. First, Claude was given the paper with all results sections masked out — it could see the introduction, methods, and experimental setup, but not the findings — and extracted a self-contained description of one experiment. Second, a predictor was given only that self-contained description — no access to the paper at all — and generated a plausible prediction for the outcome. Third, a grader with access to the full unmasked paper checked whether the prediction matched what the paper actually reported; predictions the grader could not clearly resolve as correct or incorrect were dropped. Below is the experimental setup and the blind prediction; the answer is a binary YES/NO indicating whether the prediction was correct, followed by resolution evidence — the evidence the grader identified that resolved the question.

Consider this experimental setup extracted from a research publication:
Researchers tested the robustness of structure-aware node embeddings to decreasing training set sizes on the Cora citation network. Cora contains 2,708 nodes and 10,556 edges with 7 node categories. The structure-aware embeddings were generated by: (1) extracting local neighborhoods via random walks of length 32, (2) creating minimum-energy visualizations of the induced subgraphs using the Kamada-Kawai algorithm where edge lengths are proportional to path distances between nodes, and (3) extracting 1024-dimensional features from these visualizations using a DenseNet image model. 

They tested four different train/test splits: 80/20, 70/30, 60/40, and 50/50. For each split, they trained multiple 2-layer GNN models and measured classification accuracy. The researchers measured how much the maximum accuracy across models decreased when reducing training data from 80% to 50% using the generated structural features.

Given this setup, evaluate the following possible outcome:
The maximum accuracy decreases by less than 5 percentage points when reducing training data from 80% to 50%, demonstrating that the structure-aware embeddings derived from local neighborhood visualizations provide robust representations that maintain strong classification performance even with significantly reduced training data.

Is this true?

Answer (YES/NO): YES